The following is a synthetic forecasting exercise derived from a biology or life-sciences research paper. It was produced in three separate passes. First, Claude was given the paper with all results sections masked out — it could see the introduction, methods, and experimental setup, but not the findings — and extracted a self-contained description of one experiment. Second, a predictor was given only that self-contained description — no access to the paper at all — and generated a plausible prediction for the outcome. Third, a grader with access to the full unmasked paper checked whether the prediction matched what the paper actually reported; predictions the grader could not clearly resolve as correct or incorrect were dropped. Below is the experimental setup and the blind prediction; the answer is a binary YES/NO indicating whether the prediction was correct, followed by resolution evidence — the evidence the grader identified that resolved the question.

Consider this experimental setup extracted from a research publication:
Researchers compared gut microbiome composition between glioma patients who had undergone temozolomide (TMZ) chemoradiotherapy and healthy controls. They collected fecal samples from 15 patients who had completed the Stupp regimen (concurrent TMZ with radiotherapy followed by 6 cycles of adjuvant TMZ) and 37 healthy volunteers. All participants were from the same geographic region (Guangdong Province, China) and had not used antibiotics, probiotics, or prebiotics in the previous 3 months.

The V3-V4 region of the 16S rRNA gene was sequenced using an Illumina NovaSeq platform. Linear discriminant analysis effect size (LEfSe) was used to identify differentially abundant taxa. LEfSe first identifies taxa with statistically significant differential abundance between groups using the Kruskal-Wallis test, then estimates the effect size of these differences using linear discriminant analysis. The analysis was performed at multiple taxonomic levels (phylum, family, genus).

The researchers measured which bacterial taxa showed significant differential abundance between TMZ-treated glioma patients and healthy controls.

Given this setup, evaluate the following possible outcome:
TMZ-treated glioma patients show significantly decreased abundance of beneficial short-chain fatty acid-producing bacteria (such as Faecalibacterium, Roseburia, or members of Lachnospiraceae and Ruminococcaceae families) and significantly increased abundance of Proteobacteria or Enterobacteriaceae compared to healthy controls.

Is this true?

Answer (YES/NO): NO